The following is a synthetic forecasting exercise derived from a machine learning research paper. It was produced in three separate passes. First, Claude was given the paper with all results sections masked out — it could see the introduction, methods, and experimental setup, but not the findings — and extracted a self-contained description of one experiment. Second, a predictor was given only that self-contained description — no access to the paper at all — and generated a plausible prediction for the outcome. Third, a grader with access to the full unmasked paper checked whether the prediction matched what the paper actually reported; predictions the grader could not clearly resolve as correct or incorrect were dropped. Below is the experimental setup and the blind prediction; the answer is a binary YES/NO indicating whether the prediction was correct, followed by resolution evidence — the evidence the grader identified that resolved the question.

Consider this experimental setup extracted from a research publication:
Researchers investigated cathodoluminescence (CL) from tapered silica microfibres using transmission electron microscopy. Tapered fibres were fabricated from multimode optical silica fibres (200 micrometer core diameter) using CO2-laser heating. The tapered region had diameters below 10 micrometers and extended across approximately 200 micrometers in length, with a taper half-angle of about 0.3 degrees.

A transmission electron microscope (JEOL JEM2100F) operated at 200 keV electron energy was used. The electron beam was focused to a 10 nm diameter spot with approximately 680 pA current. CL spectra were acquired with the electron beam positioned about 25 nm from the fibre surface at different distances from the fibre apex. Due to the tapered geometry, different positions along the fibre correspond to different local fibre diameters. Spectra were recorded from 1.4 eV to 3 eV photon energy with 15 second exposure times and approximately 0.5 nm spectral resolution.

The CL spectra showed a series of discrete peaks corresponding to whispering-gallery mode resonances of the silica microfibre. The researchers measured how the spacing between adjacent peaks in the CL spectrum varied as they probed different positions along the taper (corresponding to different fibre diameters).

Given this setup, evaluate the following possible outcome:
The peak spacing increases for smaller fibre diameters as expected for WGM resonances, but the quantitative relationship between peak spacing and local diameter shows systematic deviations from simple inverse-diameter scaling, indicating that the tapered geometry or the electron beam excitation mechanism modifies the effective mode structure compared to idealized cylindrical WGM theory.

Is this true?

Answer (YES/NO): NO